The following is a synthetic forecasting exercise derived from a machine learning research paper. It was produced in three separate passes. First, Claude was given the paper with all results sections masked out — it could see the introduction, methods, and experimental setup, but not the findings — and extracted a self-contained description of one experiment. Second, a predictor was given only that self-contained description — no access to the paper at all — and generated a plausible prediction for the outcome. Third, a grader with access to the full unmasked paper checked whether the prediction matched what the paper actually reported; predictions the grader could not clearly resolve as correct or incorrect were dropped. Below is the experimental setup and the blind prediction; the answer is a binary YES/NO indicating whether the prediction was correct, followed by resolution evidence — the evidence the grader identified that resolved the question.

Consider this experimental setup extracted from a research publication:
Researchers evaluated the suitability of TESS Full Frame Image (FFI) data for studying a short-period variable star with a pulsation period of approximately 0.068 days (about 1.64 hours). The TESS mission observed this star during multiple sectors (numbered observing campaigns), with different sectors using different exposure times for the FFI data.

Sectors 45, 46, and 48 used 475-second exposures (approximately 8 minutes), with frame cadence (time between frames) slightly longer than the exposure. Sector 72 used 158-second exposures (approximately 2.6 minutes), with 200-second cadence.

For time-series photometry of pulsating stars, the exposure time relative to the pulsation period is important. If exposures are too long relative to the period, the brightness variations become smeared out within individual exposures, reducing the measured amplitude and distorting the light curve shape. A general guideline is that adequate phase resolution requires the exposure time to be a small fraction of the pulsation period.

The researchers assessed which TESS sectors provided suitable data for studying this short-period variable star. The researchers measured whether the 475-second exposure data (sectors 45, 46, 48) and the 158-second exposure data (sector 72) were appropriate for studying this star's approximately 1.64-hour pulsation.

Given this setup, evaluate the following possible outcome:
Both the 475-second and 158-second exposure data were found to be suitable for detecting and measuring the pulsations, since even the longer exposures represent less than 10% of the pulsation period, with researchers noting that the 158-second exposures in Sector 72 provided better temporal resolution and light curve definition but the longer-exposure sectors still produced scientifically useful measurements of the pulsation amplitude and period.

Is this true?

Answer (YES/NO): NO